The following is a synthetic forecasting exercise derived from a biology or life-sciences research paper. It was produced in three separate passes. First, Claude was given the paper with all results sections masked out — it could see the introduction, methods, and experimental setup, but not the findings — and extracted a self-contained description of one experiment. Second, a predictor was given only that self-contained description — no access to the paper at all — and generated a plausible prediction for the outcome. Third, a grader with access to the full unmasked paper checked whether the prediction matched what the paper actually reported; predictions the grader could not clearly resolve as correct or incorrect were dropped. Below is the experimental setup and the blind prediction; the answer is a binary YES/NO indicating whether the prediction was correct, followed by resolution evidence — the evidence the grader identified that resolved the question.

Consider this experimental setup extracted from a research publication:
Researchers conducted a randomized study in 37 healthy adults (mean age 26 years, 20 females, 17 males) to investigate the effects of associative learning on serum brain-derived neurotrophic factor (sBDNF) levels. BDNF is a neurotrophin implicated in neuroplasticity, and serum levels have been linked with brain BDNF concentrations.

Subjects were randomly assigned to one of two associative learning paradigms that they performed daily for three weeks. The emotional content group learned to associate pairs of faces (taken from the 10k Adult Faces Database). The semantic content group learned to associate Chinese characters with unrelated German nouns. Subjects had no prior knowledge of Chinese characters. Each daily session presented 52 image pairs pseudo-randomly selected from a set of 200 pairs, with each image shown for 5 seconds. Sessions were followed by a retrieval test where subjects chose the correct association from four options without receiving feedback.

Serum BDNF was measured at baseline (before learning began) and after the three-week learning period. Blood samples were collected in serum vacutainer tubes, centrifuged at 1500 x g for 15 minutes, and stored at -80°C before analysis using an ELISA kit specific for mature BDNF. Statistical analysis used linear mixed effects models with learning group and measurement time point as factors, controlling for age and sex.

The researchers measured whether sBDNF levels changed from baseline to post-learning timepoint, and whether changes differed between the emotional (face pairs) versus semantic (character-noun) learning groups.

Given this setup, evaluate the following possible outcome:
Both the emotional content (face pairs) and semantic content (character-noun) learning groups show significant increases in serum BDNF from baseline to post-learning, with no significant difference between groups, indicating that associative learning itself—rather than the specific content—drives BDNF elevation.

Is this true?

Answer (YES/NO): NO